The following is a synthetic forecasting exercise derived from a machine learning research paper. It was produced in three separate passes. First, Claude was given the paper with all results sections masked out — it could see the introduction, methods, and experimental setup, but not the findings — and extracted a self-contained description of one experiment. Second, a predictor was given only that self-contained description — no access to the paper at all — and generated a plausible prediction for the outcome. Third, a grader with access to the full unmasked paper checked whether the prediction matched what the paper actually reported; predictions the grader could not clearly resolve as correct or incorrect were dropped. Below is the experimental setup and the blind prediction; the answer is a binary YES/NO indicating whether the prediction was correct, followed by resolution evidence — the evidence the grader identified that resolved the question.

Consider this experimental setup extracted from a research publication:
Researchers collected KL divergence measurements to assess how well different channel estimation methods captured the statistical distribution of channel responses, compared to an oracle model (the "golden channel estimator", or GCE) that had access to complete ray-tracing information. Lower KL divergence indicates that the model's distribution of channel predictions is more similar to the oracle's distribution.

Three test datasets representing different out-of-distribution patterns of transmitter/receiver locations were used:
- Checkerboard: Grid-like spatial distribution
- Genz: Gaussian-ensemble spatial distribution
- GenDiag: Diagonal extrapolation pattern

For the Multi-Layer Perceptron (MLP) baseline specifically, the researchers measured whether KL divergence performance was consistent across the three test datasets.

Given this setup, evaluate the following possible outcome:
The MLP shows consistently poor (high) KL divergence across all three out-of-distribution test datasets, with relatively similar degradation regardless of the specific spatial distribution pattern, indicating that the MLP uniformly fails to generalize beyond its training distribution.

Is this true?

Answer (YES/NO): NO